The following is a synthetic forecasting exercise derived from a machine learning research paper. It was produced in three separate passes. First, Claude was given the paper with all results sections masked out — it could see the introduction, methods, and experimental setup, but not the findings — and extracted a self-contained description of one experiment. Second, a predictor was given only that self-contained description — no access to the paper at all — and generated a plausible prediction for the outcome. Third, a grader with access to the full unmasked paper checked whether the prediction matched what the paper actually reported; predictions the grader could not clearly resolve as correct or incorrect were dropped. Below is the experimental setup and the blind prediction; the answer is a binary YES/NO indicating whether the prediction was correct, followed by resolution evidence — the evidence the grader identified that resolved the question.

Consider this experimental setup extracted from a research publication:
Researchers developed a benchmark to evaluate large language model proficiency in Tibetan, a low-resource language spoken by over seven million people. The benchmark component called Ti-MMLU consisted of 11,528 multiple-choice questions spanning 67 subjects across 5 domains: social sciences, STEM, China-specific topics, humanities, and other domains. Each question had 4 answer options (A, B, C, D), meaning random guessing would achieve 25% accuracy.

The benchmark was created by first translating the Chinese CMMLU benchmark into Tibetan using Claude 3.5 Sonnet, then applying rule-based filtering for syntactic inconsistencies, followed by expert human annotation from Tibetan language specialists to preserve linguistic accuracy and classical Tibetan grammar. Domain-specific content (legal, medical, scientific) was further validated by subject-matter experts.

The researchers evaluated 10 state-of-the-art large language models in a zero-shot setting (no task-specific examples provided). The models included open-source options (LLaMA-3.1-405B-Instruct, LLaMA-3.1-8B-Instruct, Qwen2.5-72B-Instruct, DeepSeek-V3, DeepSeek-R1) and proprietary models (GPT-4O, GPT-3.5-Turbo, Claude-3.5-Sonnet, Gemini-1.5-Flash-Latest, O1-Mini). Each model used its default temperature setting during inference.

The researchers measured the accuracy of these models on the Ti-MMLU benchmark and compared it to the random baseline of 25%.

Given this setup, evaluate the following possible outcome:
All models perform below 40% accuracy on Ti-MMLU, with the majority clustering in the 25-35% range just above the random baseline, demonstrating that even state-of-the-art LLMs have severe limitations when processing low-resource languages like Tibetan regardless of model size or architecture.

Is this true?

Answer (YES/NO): NO